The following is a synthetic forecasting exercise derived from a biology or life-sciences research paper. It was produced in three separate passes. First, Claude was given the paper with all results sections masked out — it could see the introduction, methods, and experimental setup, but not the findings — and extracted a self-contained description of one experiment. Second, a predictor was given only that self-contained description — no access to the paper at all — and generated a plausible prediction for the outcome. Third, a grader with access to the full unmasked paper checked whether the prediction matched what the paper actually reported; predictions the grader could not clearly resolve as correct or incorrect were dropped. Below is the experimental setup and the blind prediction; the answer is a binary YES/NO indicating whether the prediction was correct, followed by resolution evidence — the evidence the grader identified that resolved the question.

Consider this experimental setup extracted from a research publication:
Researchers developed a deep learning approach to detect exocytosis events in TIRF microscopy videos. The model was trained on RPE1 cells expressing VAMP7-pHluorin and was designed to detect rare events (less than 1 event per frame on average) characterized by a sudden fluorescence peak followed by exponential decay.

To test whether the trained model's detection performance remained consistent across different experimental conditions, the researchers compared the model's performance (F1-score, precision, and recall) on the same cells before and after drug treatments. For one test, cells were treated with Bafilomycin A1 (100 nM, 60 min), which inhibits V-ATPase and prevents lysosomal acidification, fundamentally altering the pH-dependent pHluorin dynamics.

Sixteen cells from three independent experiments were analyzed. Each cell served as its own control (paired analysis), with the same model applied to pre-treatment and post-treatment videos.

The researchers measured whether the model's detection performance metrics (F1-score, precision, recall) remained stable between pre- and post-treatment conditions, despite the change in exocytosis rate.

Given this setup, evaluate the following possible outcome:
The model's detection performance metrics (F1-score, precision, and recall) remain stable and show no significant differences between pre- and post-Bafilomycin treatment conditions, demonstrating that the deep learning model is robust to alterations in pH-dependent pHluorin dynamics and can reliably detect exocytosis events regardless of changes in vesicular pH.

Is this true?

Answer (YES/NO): NO